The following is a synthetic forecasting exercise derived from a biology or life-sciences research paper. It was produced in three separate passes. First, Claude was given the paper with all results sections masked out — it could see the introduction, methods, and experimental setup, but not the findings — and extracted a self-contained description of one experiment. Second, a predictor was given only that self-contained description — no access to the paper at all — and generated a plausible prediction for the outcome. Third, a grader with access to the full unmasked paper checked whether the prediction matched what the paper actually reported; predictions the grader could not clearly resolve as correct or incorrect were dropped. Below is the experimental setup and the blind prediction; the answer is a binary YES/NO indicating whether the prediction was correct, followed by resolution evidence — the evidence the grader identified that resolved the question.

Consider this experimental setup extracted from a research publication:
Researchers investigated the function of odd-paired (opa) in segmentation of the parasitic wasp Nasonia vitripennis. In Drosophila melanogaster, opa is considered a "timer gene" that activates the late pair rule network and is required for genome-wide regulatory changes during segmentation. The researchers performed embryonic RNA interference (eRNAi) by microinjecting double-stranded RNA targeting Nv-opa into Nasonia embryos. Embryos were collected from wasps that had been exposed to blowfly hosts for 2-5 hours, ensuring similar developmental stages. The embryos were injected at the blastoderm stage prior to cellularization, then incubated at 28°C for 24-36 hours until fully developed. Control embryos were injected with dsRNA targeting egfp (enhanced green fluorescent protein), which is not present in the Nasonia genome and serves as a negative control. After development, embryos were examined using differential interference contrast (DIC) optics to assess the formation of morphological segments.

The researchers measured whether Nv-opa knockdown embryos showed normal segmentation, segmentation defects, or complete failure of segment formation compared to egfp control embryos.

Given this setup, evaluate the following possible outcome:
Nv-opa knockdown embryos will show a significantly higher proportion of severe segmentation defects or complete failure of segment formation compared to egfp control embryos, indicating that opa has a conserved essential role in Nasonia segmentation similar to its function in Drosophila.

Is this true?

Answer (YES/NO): YES